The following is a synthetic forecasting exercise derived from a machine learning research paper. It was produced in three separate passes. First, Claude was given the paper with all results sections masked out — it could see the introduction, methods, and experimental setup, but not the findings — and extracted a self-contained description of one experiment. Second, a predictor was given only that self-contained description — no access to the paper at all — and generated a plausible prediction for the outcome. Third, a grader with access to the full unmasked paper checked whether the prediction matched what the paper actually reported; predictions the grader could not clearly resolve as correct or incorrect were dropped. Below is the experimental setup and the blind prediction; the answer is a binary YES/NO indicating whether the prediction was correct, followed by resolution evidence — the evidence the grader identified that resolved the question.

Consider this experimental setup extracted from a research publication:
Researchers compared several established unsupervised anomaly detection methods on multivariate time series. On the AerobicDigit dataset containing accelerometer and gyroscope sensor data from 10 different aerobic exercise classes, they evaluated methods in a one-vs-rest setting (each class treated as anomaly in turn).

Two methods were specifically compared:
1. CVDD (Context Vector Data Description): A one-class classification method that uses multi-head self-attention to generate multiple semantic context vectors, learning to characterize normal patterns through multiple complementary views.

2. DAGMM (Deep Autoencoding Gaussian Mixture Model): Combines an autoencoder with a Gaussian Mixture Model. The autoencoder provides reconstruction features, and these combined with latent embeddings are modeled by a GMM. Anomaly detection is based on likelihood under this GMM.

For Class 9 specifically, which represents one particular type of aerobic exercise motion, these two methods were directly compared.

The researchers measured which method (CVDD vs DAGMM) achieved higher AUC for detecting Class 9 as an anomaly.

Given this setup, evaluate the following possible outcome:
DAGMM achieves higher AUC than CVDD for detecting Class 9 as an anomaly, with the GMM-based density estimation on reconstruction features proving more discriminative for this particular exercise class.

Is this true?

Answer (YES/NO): YES